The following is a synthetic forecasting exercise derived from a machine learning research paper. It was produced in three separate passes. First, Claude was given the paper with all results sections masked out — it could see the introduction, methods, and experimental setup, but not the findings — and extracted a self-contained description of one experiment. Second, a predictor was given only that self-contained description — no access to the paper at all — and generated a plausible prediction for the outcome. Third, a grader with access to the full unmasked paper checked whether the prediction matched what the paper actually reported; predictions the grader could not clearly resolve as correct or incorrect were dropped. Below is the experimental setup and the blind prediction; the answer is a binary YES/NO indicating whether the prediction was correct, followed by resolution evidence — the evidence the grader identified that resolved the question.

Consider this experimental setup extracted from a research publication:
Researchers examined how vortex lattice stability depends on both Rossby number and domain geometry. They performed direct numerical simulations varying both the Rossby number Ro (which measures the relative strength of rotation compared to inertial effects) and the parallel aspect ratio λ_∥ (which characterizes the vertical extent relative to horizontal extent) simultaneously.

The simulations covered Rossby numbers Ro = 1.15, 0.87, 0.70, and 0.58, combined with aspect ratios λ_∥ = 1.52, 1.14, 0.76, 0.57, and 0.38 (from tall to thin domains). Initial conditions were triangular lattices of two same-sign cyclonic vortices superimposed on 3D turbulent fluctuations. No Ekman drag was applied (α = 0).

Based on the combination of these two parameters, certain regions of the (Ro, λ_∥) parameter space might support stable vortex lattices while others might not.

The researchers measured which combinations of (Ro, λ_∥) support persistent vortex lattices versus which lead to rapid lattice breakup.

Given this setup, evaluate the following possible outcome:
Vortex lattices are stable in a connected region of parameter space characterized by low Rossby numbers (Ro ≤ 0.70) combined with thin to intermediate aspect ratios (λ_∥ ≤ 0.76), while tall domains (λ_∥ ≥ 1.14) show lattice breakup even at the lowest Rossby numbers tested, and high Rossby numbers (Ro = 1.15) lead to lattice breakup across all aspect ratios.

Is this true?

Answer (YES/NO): NO